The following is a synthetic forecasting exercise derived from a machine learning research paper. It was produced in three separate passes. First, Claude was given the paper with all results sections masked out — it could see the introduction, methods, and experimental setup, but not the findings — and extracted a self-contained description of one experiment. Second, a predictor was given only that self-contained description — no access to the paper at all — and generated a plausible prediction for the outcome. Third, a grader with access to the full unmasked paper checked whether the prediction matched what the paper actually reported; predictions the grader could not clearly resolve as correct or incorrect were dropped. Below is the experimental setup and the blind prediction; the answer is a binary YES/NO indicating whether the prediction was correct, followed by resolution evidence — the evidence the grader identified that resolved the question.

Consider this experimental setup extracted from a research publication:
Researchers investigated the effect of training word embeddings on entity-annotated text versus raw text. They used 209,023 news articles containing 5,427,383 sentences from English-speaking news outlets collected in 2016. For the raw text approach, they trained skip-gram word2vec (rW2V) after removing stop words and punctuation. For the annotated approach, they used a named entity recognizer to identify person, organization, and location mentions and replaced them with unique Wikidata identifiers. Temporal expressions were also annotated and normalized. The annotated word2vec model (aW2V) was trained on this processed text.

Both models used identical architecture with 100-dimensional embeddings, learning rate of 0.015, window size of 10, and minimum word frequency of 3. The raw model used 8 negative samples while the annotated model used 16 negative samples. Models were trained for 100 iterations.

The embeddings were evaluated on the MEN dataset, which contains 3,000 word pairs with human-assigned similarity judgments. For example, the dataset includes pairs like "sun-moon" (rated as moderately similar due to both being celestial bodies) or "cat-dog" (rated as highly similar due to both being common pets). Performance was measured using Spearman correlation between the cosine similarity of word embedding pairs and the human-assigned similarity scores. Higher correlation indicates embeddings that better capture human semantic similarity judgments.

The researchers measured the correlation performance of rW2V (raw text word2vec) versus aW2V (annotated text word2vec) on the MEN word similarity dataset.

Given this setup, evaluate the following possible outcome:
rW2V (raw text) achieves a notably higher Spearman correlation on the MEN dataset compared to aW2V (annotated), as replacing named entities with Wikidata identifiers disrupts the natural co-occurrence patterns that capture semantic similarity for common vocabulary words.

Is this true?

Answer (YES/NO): NO